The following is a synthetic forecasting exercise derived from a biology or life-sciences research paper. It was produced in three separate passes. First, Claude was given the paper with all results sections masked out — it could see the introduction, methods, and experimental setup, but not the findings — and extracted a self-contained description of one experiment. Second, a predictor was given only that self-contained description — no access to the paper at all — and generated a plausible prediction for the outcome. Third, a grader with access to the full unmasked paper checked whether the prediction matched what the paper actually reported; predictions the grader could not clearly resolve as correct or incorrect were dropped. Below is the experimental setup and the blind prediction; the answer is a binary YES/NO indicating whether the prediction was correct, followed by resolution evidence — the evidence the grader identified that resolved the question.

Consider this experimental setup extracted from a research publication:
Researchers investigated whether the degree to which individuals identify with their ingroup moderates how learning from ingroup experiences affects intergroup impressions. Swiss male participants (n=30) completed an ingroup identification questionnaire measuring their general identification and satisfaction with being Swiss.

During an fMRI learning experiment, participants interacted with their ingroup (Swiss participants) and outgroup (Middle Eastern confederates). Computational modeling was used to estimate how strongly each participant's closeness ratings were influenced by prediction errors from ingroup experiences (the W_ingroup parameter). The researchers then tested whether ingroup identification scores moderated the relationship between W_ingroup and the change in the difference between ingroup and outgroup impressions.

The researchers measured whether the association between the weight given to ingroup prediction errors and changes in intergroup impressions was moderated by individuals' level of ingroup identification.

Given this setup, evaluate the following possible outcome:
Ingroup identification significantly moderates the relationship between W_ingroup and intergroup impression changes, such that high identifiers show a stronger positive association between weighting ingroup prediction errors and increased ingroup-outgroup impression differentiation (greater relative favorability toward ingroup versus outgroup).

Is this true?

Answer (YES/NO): NO